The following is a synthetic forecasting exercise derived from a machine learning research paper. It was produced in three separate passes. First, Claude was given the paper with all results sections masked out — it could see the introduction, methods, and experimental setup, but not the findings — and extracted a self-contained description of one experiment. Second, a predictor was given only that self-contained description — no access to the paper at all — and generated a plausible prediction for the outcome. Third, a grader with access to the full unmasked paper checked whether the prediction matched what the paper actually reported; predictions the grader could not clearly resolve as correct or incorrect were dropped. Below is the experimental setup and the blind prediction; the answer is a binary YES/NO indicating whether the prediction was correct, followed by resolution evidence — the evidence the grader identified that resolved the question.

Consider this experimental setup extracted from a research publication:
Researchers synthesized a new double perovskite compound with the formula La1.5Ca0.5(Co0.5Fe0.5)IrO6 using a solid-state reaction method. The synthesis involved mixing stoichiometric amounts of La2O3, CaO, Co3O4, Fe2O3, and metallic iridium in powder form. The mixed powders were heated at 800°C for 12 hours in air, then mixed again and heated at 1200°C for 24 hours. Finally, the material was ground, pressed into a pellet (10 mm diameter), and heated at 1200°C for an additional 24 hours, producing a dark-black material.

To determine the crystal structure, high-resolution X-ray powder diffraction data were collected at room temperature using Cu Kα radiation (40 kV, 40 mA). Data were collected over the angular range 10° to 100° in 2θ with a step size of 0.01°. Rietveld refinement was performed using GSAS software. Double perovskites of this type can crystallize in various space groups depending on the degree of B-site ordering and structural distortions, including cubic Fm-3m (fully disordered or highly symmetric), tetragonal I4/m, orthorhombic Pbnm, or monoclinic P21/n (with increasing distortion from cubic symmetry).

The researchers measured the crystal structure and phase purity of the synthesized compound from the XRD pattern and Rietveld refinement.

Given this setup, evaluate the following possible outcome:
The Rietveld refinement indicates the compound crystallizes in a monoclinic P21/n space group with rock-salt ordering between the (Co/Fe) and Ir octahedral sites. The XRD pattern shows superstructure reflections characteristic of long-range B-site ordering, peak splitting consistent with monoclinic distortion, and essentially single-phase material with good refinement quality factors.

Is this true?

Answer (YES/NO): YES